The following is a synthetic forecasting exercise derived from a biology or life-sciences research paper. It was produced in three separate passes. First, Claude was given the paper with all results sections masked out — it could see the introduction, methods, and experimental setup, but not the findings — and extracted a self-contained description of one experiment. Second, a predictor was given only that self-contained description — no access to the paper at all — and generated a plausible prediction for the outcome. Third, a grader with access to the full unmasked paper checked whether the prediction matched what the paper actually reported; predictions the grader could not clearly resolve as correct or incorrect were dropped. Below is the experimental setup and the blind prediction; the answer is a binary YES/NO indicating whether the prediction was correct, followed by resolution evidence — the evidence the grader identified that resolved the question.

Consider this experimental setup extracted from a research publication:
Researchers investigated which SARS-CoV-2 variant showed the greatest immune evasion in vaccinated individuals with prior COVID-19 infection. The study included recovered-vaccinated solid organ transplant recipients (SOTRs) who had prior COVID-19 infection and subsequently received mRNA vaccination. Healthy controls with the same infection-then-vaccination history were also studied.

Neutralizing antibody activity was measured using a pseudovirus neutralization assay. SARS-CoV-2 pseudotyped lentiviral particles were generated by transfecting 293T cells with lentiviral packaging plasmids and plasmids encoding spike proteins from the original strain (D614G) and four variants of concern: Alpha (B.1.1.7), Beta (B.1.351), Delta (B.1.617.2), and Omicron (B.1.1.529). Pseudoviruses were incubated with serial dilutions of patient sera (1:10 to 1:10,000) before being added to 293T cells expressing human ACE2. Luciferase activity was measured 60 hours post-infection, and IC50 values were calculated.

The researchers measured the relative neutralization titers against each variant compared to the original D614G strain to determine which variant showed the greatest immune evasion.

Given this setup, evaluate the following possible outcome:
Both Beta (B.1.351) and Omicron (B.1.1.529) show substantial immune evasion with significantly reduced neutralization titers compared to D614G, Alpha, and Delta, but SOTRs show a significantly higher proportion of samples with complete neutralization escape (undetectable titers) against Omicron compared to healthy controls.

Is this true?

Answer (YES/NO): NO